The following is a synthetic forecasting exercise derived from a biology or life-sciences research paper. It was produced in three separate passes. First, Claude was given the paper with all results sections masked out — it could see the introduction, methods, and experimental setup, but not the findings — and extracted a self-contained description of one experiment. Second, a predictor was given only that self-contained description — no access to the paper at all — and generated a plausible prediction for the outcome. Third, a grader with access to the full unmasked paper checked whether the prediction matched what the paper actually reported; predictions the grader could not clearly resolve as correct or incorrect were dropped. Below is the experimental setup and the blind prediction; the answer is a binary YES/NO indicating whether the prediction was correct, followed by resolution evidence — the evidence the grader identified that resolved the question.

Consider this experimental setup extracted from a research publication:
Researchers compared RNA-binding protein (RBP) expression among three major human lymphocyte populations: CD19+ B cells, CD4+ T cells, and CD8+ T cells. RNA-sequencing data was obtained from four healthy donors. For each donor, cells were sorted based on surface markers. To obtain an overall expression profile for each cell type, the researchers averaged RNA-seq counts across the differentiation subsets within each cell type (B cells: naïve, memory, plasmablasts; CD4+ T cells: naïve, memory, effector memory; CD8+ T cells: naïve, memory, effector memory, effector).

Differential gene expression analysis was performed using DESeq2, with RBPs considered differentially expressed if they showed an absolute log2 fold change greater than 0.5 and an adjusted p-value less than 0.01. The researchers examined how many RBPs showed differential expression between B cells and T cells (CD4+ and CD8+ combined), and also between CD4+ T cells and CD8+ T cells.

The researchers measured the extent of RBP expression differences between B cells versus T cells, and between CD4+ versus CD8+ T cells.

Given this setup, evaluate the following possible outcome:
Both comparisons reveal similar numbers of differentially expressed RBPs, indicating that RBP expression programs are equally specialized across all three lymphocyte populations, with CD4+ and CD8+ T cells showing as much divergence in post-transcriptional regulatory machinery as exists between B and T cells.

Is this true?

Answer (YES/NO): NO